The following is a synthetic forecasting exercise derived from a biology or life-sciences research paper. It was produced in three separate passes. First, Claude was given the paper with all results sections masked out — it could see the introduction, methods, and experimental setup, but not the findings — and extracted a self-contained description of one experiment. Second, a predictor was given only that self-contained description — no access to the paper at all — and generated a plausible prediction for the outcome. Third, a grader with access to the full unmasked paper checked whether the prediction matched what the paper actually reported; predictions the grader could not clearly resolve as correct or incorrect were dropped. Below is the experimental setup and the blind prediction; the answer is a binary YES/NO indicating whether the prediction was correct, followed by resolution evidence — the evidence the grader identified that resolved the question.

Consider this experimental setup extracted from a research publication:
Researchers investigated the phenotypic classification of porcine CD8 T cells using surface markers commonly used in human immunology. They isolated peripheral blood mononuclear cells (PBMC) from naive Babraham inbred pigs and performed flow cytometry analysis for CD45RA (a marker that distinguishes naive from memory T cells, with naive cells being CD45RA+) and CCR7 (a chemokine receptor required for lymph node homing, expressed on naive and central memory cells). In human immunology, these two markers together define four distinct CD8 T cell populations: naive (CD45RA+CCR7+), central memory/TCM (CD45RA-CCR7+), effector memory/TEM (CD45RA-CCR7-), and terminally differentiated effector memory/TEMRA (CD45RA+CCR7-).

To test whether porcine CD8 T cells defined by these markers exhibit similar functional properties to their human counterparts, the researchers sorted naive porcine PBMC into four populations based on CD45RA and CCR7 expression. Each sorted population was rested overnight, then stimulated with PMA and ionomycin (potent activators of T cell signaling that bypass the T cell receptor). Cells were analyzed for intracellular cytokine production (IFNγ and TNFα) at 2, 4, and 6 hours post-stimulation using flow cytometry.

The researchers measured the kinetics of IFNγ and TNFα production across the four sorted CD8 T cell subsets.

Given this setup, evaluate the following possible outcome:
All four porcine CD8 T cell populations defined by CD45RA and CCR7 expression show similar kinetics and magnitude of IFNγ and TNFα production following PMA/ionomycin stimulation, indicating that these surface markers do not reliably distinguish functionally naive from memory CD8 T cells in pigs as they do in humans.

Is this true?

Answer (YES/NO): NO